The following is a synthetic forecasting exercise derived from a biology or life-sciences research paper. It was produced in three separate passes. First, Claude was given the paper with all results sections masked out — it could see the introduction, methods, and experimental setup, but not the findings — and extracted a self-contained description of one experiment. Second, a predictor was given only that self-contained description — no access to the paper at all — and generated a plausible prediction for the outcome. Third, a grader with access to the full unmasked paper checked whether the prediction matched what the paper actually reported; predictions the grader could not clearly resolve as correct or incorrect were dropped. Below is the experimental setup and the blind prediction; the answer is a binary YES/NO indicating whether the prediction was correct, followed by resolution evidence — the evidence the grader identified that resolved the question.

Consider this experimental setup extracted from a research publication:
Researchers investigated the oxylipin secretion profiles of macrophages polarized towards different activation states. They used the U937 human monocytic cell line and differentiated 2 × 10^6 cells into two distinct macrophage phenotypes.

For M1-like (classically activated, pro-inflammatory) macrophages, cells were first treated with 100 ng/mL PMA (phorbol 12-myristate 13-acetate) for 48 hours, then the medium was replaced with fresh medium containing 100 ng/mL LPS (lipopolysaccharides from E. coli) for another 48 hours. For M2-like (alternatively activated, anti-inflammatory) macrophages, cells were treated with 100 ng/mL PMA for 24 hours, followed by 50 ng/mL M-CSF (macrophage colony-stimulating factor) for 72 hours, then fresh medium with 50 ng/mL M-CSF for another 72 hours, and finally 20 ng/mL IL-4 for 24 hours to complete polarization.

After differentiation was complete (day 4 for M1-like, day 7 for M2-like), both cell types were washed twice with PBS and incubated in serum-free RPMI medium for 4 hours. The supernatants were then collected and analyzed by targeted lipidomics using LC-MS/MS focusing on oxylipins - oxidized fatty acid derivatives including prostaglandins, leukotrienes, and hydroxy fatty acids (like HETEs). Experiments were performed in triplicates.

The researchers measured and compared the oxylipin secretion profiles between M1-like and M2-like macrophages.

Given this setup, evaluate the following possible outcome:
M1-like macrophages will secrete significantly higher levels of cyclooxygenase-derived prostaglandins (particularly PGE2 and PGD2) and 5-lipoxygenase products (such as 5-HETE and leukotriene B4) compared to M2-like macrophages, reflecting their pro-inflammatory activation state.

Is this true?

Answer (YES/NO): YES